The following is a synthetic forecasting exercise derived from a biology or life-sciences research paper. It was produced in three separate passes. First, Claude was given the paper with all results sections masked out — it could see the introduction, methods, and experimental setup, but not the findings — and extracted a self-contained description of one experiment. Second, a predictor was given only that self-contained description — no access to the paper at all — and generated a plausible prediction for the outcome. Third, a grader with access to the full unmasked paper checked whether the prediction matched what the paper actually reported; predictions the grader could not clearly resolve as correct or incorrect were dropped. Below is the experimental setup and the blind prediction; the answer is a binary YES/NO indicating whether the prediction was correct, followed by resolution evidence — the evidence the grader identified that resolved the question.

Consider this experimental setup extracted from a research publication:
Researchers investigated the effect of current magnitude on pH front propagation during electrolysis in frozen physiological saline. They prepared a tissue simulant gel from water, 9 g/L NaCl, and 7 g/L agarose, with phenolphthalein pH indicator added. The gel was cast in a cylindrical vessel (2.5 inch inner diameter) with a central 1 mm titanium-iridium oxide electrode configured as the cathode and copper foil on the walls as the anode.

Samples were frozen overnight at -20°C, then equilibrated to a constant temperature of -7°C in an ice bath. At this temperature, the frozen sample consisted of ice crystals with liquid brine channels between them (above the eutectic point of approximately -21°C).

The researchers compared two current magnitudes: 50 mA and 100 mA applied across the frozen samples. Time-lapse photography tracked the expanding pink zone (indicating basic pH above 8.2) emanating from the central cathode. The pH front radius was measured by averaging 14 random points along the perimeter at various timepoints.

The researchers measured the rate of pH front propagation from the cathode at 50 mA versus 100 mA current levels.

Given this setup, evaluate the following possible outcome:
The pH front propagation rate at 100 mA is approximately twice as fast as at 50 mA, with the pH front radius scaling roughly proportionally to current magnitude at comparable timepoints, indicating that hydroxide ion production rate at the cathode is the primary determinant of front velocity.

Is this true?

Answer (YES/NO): YES